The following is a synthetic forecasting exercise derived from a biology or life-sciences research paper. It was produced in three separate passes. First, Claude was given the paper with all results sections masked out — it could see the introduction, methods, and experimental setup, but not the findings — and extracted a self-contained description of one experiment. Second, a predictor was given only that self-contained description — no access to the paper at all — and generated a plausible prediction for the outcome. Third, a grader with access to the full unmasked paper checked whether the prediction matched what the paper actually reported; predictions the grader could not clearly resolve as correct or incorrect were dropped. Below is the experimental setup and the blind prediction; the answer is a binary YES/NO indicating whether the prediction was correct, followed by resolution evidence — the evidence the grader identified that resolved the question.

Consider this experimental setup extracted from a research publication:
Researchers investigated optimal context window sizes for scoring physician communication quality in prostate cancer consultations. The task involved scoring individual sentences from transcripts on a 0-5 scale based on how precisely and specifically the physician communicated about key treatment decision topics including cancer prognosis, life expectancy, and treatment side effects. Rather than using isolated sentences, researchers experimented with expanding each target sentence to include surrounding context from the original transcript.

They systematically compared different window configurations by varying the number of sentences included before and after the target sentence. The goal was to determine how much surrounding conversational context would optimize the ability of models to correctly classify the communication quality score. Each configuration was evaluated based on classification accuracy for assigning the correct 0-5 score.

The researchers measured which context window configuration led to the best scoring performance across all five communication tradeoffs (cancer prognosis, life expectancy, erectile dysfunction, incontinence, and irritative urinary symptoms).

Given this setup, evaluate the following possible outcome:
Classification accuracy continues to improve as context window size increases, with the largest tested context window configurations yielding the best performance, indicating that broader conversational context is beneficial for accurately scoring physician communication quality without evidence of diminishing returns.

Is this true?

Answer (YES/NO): NO